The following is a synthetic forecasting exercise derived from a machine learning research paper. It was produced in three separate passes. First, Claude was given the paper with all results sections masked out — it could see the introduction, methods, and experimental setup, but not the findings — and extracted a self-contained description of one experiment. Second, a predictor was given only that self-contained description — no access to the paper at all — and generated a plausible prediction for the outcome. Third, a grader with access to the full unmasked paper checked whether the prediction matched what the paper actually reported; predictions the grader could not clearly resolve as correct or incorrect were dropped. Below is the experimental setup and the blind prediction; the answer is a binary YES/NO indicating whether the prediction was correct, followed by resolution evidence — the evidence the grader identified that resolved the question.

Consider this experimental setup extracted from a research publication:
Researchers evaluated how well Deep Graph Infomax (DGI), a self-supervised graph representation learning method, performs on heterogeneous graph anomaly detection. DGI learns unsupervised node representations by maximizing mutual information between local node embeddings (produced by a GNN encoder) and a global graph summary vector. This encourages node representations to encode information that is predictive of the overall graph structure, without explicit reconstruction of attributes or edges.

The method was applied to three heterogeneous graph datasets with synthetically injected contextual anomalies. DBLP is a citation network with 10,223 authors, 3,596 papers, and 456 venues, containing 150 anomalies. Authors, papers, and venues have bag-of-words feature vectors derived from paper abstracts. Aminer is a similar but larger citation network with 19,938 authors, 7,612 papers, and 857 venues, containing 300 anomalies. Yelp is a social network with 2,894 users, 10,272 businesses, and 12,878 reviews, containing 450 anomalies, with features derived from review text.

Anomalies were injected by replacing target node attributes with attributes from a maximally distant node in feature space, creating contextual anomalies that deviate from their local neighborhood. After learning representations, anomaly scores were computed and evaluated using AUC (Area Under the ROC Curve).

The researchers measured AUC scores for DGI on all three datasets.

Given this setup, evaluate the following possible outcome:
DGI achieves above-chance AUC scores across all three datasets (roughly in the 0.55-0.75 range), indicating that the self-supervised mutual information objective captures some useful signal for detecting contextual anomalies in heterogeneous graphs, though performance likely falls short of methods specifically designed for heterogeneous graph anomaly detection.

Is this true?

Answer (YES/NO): NO